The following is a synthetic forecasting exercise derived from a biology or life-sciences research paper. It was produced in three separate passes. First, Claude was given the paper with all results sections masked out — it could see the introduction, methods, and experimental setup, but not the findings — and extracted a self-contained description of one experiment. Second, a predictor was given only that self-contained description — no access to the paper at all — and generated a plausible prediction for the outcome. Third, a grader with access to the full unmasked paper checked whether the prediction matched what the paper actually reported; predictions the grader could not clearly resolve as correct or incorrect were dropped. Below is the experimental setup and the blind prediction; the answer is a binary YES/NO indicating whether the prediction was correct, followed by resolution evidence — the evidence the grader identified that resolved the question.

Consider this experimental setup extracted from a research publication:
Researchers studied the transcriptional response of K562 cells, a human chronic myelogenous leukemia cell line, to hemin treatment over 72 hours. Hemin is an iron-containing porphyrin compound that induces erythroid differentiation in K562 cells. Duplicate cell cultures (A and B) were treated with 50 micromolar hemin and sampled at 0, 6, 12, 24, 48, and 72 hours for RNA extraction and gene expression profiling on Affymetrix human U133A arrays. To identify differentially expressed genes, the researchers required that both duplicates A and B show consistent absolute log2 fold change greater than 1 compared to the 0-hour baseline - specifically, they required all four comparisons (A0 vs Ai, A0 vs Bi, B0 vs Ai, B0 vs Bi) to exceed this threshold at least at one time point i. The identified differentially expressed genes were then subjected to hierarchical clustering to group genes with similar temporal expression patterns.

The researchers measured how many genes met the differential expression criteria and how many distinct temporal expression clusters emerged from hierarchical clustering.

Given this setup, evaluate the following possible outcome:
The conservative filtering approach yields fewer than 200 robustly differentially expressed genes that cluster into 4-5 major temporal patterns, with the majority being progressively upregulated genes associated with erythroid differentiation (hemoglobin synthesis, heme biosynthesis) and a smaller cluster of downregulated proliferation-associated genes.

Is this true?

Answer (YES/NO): NO